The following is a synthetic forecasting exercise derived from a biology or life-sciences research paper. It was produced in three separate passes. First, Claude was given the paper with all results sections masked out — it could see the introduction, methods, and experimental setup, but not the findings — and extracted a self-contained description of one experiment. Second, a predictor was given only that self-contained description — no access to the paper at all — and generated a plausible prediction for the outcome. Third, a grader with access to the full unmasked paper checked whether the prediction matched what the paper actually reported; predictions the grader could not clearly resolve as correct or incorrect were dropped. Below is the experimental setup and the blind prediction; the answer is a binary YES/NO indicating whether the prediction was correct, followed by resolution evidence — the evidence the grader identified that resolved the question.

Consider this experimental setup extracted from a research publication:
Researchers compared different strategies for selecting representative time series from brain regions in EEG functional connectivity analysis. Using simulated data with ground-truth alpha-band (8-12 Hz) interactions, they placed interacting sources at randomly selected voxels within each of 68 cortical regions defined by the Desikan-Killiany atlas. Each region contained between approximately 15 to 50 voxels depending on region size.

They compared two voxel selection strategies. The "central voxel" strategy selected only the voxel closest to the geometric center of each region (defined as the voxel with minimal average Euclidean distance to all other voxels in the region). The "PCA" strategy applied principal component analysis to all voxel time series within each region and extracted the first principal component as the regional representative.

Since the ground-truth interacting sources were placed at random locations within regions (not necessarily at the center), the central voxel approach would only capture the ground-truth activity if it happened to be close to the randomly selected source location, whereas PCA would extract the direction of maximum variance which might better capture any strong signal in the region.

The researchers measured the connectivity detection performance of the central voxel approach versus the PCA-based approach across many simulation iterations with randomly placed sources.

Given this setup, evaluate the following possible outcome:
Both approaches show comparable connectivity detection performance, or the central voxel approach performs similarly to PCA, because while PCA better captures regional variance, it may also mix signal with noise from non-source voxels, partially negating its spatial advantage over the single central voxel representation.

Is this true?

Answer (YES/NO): NO